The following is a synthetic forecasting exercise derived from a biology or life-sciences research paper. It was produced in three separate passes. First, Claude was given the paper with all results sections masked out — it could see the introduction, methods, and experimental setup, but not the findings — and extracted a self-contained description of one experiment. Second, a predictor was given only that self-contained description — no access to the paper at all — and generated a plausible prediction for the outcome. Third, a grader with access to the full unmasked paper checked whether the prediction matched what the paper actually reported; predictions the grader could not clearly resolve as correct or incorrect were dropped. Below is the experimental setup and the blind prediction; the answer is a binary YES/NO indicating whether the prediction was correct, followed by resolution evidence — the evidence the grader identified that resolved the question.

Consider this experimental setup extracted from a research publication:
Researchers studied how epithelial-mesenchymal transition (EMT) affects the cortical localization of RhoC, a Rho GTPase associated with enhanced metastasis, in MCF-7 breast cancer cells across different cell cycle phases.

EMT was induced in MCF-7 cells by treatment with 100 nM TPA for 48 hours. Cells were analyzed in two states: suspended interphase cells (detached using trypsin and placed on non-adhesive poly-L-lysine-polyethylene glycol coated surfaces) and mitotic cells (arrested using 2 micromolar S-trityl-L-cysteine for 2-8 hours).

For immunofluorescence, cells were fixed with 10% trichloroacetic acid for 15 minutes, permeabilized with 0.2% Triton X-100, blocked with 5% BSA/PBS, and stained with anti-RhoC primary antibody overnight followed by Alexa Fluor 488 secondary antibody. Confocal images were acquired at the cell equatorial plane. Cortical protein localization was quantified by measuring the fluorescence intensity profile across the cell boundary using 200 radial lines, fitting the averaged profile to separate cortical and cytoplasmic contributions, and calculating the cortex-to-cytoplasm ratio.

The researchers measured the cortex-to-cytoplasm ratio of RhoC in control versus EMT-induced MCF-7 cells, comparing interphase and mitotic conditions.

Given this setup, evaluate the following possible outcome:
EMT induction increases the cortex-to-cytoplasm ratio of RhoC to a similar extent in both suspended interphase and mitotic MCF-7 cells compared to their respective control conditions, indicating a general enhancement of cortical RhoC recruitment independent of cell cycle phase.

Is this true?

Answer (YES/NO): NO